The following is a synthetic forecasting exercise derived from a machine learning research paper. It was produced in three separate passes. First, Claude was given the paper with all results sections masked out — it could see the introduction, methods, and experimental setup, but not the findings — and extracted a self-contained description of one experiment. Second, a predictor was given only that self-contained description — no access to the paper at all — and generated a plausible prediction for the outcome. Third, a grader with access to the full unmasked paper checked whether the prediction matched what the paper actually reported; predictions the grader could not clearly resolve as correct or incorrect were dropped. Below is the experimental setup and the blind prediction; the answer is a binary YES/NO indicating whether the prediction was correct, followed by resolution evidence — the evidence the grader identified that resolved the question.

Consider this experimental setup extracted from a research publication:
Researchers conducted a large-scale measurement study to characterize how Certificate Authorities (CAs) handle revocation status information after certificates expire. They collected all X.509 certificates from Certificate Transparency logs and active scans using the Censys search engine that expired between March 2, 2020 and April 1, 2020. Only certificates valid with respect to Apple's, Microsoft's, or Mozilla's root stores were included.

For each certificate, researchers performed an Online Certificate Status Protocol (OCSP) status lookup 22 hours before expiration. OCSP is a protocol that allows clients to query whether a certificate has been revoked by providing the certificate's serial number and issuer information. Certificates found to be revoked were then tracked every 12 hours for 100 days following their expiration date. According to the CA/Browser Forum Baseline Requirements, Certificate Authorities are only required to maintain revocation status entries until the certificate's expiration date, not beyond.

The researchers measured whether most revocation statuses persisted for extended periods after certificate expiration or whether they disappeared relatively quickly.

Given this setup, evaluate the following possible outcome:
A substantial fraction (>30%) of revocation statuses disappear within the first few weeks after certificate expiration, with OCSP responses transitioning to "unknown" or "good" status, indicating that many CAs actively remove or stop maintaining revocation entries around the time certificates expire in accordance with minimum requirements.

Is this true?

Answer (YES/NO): NO